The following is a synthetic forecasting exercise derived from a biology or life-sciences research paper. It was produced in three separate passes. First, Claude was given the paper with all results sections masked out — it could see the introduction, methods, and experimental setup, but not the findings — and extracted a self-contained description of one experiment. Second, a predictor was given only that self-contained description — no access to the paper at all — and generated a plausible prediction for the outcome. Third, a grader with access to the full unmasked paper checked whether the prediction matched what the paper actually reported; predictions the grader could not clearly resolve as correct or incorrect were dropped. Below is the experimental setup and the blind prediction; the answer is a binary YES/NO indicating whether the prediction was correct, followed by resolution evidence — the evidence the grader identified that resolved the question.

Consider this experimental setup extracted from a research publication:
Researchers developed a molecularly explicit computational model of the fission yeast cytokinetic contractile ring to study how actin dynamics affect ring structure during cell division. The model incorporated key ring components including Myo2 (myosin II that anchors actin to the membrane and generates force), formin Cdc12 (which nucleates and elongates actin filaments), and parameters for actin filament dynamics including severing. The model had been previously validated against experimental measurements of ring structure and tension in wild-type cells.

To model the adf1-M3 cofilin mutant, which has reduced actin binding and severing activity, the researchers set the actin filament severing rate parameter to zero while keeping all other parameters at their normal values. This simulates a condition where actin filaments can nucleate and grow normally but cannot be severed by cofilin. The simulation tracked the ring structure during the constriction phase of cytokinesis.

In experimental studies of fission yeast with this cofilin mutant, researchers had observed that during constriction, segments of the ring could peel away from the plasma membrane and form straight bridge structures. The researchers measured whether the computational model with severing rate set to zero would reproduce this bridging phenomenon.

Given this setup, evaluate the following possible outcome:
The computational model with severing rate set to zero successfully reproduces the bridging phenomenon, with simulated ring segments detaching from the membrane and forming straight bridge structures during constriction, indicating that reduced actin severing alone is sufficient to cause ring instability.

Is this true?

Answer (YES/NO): YES